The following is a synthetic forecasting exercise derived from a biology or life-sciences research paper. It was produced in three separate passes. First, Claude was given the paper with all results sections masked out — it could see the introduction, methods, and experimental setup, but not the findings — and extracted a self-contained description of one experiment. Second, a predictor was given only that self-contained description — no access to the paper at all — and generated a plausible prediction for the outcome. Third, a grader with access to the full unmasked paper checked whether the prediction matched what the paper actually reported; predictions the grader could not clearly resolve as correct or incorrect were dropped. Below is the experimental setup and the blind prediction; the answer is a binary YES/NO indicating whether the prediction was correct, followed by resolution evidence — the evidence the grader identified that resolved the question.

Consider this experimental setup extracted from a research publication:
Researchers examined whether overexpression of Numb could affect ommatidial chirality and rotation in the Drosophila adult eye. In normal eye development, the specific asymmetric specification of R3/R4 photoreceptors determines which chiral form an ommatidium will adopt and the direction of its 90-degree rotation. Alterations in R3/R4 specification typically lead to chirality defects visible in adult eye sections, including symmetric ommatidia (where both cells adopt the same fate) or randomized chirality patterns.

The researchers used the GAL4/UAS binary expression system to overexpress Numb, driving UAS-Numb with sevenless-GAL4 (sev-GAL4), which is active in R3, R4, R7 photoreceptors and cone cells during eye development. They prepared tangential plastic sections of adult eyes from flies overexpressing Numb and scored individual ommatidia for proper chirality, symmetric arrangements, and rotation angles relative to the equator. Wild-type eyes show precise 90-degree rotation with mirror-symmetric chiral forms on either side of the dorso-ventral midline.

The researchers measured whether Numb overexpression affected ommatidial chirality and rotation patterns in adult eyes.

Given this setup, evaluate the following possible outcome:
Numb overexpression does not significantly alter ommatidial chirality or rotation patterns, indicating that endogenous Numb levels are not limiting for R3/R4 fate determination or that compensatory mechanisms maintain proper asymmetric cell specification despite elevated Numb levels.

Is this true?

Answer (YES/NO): NO